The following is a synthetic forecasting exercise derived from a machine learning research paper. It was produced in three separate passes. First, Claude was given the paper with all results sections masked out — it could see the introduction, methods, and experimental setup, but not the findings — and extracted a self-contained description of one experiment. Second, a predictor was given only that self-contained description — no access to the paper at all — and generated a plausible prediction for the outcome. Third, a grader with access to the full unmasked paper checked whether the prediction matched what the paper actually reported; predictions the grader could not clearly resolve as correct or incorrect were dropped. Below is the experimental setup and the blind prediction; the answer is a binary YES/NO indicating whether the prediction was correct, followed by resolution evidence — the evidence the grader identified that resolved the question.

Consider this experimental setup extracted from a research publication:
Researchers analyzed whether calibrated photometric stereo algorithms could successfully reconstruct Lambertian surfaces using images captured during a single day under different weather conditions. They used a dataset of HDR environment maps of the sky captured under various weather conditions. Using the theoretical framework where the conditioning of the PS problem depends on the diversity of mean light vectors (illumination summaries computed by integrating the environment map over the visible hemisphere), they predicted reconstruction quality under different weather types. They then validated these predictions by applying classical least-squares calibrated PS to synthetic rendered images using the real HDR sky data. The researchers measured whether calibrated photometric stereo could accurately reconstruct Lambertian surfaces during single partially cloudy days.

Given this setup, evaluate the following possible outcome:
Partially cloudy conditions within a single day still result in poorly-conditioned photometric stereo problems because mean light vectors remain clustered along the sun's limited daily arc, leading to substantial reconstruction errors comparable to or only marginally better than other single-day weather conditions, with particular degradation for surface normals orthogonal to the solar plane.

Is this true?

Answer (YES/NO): NO